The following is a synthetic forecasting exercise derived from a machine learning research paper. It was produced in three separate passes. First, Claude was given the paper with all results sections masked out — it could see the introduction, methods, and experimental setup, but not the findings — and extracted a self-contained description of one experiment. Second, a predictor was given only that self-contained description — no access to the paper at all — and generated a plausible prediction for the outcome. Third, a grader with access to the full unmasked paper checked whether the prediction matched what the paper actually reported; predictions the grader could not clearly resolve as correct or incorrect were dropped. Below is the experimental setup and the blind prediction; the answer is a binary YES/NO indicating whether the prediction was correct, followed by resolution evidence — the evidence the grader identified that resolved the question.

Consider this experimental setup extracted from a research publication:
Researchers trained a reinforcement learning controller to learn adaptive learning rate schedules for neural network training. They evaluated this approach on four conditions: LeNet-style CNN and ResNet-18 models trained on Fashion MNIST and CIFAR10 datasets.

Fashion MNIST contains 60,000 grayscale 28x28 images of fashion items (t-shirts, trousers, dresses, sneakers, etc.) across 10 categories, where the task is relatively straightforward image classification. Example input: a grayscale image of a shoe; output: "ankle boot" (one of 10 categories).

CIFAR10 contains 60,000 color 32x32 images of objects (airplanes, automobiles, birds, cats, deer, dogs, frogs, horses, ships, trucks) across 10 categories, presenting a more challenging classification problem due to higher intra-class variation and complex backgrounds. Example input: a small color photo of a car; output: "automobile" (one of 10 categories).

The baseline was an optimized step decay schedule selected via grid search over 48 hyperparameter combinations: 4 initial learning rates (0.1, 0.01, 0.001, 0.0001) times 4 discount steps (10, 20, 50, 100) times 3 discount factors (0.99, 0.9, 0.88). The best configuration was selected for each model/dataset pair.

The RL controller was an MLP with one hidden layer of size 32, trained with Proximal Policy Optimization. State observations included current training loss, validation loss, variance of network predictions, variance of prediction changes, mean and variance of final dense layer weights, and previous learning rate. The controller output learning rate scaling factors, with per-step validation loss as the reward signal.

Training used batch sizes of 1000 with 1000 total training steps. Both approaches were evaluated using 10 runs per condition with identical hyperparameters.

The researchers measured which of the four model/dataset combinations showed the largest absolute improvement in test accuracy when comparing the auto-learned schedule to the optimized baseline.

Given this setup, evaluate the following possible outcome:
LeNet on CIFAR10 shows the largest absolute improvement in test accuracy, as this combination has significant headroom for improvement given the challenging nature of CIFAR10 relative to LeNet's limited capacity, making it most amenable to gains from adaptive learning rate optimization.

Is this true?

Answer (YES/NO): NO